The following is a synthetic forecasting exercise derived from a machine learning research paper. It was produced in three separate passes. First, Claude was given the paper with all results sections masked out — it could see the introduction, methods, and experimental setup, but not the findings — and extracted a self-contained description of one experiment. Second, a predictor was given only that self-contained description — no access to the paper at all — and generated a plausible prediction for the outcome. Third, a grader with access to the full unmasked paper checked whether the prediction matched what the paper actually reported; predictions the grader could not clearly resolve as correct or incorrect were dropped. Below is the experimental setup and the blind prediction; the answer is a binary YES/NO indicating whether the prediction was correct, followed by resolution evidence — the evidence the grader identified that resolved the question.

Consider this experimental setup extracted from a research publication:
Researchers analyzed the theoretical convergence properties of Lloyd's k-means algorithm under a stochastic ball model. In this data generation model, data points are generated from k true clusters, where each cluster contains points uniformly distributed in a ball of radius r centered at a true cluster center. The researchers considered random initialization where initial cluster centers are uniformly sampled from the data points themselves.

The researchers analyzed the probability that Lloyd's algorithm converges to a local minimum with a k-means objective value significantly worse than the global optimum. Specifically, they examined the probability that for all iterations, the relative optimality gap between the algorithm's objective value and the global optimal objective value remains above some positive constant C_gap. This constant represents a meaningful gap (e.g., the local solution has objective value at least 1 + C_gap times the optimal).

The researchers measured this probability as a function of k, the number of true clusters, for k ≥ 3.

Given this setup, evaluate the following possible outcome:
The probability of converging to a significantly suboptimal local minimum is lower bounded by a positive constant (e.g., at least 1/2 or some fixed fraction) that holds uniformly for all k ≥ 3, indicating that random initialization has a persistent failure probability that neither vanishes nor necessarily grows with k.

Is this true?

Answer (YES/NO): NO